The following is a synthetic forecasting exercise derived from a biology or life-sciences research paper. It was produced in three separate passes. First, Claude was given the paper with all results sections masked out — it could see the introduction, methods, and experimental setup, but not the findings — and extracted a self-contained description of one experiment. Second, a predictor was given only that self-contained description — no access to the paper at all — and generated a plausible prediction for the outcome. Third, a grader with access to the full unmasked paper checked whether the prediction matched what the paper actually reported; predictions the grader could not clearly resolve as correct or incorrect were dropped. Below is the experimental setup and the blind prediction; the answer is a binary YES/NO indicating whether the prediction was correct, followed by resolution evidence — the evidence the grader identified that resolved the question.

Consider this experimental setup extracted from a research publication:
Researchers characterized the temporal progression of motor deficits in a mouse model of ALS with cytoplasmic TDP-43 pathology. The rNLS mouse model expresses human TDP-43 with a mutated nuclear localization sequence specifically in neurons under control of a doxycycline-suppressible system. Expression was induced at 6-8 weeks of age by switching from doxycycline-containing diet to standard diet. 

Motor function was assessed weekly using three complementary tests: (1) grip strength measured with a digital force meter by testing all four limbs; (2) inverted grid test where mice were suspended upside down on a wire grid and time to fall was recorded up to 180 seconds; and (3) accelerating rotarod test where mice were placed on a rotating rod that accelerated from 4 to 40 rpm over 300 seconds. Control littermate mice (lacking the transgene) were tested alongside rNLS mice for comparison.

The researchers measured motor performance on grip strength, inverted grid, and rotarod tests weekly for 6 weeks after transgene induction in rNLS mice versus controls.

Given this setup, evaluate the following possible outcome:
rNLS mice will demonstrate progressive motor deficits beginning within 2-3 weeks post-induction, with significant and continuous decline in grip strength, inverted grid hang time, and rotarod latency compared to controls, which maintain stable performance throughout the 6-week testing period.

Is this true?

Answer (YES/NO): YES